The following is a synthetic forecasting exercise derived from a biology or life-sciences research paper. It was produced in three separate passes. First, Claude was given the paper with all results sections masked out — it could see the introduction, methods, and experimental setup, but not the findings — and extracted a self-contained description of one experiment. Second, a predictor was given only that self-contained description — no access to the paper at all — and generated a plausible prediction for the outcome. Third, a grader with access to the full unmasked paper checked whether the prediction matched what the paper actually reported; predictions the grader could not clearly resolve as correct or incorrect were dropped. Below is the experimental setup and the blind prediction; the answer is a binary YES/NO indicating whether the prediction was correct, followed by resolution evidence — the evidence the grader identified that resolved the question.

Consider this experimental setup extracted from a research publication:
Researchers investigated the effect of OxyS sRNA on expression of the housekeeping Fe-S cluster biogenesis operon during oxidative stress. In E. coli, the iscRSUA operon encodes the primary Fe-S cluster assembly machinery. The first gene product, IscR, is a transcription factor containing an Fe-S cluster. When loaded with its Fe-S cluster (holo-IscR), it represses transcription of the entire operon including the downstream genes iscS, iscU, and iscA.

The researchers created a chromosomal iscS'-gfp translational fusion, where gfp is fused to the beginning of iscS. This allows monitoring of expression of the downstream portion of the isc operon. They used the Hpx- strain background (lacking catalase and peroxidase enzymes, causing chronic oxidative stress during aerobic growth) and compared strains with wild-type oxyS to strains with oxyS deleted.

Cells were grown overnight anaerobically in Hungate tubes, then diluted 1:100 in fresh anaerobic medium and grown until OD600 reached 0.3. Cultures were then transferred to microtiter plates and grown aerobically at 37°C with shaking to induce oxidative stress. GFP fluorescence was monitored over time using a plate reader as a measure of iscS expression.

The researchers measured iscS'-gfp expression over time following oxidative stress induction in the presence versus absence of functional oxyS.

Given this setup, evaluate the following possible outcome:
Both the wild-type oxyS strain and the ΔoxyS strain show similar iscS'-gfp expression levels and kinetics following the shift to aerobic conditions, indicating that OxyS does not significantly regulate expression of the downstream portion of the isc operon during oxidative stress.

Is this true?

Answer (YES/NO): YES